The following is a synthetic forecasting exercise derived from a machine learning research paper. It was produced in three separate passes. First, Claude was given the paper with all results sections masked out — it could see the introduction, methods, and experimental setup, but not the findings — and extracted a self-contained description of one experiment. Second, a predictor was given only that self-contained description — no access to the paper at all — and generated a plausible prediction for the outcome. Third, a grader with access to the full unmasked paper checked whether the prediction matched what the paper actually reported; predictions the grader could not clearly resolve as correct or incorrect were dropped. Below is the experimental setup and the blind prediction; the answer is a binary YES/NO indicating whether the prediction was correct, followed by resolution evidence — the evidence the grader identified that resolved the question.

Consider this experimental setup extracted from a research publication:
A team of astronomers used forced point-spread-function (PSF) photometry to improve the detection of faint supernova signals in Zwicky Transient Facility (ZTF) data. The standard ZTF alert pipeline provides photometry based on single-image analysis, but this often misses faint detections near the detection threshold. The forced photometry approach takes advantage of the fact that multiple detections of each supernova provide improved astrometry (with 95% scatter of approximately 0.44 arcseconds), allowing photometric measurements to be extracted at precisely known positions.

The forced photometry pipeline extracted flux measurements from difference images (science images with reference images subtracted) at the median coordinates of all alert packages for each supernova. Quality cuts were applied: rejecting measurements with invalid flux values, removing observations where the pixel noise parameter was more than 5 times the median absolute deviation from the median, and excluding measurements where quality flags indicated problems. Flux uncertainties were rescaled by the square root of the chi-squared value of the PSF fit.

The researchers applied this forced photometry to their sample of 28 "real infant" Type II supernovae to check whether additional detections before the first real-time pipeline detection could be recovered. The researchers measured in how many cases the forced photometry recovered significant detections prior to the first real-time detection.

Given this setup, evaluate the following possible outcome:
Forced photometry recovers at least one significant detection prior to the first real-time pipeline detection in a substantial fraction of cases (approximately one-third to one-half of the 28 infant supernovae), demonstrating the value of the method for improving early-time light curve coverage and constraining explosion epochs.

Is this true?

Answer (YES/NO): YES